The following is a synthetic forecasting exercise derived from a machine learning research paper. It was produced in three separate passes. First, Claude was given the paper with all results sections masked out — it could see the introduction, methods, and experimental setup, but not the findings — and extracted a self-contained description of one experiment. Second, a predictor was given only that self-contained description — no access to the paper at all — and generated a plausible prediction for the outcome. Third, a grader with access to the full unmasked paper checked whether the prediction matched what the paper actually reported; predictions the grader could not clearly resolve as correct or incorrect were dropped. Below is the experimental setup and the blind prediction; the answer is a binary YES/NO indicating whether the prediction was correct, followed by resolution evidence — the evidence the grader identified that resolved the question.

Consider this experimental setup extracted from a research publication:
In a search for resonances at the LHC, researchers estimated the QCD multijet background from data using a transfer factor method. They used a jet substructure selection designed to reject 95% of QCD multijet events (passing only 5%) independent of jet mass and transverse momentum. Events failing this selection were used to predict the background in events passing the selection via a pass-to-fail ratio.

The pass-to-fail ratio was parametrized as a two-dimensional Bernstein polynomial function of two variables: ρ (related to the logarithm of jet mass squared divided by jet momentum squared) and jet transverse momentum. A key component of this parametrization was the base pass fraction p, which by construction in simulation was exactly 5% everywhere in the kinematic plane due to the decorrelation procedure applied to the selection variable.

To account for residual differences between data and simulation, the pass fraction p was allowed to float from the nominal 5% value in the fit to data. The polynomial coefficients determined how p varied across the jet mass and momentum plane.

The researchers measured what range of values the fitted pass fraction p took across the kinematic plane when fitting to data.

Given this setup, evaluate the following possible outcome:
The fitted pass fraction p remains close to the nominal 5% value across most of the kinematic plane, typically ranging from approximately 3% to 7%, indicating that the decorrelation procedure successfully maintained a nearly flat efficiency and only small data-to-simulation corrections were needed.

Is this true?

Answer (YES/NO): NO